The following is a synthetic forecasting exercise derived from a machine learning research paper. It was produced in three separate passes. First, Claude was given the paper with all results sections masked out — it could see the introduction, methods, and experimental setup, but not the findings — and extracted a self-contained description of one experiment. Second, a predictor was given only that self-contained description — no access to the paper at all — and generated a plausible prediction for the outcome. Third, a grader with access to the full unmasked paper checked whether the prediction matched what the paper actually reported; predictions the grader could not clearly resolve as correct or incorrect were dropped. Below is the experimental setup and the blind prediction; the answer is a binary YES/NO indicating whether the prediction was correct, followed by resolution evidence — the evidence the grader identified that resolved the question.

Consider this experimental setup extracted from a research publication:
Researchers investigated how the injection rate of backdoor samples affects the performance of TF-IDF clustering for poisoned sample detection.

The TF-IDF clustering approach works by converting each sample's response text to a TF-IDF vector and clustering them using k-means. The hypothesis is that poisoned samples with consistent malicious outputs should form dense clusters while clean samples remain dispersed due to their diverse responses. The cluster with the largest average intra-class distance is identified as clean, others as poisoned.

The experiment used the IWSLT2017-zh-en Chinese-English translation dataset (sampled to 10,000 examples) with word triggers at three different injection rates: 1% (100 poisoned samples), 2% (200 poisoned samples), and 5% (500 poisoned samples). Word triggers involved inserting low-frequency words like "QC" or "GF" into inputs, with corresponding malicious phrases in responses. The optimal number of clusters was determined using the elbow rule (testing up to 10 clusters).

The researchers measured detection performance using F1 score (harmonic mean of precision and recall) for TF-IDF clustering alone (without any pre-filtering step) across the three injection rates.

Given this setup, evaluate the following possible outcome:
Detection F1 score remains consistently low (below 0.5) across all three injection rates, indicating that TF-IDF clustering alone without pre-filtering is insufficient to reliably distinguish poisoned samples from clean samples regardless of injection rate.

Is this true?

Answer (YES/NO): NO